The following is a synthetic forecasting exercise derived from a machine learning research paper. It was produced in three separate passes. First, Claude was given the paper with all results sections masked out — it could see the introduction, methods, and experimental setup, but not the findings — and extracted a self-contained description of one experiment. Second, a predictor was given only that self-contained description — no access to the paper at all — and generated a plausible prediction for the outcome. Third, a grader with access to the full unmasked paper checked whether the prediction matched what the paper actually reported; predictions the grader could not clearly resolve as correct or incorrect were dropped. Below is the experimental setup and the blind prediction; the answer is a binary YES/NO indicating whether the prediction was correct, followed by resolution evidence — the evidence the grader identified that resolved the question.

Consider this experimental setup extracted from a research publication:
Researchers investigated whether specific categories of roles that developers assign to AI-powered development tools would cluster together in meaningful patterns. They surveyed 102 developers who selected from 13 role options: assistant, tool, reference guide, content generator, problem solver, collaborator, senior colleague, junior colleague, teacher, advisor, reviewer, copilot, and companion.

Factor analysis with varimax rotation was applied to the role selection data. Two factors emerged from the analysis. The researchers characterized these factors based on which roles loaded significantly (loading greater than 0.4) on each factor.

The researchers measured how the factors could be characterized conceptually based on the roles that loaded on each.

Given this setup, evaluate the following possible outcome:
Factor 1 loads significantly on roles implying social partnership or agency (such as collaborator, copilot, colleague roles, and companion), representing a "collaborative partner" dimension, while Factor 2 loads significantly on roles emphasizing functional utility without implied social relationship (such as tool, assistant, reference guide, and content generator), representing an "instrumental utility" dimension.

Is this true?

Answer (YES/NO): NO